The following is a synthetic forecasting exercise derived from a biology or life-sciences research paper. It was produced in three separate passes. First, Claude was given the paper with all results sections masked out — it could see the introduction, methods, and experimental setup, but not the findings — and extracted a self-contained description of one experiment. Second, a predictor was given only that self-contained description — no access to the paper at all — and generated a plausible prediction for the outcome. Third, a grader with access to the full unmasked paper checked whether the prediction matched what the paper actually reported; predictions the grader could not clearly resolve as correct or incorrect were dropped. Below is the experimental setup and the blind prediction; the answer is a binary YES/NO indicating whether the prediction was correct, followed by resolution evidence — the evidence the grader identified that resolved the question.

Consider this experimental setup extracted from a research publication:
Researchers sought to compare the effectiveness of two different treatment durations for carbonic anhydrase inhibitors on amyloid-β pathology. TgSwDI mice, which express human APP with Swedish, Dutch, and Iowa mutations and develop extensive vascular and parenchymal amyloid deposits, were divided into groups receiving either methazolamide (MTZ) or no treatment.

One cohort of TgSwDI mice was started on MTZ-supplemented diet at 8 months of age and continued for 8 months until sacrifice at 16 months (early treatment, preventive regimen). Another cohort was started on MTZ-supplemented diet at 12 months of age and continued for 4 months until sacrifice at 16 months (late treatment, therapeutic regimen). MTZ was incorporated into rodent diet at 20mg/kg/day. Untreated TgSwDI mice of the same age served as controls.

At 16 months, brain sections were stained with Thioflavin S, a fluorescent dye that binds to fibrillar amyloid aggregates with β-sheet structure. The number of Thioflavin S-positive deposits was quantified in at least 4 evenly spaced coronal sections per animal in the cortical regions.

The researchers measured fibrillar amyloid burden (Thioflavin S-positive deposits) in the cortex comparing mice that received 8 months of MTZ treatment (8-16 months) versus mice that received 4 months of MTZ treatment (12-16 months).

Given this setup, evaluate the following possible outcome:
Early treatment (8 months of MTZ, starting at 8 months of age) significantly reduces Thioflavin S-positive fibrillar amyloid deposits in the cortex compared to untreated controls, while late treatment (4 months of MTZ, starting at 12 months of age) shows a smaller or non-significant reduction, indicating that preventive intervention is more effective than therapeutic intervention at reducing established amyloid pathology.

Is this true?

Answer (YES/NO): YES